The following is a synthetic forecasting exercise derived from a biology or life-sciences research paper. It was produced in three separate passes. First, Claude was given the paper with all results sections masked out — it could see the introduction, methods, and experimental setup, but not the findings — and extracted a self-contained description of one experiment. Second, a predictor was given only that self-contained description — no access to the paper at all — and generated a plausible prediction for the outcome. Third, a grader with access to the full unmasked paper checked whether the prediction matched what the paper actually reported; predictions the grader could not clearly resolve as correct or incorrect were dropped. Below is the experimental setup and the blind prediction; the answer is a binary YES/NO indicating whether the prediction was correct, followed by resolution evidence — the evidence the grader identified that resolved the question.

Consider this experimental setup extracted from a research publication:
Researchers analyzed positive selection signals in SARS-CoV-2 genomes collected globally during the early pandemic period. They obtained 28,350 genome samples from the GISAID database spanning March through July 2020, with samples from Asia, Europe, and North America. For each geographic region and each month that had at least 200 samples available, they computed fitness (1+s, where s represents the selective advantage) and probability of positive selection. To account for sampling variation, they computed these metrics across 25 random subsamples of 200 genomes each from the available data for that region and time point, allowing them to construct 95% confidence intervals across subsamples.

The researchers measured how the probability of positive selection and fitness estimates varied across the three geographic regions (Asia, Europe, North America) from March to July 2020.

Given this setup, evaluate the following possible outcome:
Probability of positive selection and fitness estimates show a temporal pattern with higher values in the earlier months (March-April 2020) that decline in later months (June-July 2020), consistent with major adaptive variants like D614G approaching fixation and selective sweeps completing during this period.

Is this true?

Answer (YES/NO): YES